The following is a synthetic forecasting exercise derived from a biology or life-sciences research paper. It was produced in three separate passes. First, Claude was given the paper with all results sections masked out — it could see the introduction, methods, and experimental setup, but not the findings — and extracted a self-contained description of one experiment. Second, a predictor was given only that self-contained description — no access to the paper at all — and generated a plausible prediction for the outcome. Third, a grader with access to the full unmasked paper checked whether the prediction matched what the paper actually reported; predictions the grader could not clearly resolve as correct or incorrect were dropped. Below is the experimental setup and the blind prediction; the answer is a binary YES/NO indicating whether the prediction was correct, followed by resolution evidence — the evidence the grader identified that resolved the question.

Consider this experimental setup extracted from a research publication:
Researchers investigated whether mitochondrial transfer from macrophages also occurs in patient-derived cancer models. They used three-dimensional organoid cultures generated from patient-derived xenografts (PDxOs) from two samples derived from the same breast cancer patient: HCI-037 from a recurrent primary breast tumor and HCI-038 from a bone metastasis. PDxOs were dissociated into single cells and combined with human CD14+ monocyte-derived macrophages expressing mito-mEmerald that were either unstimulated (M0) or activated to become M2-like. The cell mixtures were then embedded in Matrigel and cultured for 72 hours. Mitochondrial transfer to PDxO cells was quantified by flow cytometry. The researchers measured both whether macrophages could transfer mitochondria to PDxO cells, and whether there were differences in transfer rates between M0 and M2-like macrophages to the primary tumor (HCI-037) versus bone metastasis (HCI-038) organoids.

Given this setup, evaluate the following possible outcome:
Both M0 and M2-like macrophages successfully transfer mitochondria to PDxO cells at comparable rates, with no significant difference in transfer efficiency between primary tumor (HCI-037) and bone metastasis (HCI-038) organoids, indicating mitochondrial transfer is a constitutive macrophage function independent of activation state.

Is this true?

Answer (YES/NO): NO